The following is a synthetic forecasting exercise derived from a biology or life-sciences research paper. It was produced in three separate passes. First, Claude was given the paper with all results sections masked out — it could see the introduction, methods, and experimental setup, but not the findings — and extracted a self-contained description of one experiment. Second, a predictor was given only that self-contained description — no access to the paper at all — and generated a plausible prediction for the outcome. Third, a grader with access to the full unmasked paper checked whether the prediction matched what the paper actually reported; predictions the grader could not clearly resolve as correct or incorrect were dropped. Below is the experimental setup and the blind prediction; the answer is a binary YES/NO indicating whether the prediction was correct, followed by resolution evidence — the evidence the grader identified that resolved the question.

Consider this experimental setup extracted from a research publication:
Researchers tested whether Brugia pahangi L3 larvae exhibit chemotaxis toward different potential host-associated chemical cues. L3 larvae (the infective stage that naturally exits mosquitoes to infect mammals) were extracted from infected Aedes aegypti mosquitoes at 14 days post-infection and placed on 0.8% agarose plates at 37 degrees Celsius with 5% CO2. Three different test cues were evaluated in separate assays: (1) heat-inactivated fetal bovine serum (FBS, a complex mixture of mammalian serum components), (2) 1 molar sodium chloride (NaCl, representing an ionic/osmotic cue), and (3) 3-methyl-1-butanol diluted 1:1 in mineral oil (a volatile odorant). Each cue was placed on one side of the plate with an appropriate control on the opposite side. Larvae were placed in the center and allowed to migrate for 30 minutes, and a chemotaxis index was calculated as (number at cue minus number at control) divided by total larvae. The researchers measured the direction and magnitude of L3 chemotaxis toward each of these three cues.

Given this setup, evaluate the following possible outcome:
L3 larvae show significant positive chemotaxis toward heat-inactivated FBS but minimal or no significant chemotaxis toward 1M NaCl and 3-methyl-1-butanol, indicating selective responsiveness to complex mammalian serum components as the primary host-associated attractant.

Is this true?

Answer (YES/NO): NO